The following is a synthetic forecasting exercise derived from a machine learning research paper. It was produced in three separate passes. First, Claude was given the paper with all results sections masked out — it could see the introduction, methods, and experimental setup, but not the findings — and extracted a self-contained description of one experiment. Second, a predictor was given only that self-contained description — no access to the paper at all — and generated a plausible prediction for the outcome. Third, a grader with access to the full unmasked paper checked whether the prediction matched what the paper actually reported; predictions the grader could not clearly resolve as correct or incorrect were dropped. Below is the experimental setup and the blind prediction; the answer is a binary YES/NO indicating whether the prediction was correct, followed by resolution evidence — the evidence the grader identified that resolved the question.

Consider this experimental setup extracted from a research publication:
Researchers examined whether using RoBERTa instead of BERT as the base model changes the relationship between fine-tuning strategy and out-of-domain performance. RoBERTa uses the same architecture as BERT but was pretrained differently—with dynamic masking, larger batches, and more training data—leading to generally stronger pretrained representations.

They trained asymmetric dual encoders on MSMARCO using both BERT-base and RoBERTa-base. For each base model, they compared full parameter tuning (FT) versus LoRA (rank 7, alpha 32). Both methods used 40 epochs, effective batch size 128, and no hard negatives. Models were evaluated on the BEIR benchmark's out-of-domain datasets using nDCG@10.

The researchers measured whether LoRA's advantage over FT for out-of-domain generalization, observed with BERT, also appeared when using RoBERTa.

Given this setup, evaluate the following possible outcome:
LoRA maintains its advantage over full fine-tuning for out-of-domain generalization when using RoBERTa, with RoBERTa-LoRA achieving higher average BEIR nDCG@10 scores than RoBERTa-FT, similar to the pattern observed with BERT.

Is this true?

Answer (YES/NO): YES